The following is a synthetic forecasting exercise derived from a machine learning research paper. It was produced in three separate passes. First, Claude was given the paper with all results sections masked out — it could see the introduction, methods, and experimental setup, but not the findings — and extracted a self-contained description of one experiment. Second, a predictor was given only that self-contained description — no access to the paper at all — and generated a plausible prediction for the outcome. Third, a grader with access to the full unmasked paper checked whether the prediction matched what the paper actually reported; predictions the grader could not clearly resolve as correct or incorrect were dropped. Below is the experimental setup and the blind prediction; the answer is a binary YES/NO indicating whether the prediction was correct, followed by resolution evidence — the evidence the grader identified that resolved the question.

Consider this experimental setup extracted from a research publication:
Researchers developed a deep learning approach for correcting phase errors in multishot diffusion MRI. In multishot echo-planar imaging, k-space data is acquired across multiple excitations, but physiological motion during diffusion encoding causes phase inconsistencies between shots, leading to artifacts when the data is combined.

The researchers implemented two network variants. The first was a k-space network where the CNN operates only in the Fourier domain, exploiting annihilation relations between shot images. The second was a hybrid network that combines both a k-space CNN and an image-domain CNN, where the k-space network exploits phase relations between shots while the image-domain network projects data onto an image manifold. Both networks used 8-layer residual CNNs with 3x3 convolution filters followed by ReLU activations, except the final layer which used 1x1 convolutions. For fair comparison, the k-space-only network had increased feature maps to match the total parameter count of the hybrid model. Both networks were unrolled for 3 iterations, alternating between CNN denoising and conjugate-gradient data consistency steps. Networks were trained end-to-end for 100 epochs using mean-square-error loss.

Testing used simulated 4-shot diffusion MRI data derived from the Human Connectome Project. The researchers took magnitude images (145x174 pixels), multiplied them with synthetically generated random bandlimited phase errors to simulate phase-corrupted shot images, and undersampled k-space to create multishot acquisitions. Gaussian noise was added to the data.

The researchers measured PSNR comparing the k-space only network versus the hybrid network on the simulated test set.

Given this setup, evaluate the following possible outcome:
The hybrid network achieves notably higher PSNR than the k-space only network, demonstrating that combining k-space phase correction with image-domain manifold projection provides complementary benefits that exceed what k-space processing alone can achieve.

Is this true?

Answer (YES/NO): NO